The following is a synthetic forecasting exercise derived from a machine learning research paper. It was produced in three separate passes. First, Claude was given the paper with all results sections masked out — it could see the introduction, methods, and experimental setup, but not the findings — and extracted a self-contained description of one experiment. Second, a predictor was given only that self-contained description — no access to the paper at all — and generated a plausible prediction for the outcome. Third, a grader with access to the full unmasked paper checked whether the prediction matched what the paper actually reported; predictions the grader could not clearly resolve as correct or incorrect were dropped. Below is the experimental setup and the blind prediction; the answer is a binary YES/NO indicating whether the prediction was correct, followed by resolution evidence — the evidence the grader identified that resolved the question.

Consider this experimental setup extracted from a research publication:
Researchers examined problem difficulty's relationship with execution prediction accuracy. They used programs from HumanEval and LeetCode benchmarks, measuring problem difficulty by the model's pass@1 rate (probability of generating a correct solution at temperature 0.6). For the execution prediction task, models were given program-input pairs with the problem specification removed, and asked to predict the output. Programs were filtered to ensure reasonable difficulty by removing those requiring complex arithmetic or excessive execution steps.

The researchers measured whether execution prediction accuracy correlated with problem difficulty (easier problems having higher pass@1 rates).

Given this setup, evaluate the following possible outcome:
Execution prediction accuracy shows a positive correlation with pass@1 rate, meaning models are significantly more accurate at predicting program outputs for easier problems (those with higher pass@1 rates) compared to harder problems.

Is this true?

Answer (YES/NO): NO